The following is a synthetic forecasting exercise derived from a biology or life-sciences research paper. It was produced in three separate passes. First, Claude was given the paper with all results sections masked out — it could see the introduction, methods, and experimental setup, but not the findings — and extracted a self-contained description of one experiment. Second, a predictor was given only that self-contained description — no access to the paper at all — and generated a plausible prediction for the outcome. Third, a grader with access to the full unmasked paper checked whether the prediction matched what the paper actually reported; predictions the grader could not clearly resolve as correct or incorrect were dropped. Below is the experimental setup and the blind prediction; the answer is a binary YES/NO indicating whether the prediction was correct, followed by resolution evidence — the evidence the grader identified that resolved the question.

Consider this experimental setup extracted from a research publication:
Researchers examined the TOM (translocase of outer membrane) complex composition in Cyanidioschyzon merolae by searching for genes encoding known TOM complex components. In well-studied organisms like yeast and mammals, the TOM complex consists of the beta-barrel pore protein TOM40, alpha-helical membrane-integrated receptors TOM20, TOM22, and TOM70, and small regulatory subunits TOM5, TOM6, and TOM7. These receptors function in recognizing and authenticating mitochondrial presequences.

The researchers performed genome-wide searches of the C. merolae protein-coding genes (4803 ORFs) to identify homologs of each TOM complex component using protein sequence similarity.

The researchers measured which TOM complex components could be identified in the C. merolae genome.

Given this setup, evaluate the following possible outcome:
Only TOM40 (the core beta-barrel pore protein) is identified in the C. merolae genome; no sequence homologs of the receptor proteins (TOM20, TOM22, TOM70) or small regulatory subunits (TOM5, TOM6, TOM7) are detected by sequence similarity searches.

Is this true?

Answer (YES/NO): NO